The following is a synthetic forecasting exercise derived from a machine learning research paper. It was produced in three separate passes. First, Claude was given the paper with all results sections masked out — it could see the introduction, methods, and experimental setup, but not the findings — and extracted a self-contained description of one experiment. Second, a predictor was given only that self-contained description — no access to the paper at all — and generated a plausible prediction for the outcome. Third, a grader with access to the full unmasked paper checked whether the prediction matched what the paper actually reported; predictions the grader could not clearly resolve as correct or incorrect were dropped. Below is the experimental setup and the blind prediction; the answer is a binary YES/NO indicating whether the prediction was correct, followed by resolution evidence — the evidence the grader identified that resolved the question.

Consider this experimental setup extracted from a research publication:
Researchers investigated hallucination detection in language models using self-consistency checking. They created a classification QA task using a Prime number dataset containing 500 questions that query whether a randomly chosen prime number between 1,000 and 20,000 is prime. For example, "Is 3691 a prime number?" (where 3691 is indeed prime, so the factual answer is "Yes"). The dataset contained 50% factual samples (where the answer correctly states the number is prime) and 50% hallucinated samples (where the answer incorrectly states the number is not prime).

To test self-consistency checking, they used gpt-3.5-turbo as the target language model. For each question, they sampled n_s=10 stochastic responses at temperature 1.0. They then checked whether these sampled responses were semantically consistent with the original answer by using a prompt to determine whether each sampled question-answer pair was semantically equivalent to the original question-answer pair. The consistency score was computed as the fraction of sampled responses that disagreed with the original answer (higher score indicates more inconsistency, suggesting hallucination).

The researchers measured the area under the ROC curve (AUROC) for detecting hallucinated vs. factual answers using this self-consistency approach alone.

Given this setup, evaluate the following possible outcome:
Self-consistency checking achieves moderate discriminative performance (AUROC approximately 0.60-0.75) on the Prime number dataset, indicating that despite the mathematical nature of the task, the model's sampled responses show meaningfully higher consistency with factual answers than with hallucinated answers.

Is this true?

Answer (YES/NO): YES